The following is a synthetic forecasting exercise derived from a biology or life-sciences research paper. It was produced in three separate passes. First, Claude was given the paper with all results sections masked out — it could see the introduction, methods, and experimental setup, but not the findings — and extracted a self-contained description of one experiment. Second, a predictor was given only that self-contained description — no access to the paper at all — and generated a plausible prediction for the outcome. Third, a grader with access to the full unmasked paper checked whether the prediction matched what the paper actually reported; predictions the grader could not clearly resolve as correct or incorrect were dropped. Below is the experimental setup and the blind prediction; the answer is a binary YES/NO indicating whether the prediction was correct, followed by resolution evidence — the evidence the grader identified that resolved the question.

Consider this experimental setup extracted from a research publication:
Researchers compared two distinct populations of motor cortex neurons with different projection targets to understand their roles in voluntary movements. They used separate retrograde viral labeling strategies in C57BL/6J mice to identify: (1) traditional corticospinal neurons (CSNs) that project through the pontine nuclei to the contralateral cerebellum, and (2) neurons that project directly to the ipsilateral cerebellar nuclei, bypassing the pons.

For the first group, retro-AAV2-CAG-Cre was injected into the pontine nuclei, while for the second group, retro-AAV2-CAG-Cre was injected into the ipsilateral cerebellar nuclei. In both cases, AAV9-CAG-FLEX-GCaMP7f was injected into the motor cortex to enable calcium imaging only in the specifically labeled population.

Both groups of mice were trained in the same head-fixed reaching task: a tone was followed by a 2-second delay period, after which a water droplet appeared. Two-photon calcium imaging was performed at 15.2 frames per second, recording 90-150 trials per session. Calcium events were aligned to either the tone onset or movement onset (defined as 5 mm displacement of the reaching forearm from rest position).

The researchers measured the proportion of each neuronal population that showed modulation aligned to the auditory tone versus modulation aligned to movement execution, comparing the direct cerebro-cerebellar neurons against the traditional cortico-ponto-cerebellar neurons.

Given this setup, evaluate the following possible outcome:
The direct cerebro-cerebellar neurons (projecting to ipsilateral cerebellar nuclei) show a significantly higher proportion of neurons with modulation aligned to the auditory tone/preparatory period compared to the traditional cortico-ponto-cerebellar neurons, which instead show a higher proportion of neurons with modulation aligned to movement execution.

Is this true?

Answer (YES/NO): NO